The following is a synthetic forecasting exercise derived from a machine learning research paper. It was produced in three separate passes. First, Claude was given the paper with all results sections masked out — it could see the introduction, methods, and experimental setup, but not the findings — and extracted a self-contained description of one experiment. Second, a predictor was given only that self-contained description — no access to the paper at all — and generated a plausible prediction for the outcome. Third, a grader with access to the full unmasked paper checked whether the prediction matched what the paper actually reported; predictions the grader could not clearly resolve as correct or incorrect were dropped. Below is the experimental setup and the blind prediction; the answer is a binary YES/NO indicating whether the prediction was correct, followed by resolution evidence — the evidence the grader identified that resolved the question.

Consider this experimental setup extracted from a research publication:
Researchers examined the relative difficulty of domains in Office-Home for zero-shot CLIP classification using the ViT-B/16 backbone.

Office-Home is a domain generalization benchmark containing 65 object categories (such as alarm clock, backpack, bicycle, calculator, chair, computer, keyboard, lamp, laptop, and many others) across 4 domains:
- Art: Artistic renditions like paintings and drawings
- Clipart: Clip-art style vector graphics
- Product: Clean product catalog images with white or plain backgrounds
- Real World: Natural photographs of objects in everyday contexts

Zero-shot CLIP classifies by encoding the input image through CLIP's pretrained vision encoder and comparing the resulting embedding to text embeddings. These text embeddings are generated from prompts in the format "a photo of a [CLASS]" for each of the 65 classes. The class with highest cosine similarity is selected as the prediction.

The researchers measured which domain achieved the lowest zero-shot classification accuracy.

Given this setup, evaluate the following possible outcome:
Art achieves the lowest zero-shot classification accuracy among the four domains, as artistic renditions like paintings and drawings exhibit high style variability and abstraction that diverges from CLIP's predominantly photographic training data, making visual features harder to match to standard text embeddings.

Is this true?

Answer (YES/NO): NO